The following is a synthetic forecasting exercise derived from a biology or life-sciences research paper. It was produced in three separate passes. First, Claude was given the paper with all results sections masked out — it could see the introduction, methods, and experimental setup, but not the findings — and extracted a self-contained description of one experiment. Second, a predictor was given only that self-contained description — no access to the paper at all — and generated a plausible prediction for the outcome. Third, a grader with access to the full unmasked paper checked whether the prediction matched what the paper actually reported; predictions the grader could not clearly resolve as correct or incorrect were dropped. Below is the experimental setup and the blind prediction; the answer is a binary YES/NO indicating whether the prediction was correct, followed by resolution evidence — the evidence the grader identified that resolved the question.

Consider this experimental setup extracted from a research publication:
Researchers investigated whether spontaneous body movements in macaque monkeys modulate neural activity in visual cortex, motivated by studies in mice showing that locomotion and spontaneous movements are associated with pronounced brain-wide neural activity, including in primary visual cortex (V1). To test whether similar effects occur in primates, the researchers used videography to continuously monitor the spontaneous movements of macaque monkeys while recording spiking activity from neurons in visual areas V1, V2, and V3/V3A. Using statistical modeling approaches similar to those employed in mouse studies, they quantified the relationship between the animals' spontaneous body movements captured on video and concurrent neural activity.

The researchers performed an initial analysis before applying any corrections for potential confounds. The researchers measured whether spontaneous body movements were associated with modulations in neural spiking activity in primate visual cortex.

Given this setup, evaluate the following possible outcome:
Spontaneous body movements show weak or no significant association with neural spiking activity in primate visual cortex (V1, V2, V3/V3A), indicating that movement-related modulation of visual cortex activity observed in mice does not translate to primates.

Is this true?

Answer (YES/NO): NO